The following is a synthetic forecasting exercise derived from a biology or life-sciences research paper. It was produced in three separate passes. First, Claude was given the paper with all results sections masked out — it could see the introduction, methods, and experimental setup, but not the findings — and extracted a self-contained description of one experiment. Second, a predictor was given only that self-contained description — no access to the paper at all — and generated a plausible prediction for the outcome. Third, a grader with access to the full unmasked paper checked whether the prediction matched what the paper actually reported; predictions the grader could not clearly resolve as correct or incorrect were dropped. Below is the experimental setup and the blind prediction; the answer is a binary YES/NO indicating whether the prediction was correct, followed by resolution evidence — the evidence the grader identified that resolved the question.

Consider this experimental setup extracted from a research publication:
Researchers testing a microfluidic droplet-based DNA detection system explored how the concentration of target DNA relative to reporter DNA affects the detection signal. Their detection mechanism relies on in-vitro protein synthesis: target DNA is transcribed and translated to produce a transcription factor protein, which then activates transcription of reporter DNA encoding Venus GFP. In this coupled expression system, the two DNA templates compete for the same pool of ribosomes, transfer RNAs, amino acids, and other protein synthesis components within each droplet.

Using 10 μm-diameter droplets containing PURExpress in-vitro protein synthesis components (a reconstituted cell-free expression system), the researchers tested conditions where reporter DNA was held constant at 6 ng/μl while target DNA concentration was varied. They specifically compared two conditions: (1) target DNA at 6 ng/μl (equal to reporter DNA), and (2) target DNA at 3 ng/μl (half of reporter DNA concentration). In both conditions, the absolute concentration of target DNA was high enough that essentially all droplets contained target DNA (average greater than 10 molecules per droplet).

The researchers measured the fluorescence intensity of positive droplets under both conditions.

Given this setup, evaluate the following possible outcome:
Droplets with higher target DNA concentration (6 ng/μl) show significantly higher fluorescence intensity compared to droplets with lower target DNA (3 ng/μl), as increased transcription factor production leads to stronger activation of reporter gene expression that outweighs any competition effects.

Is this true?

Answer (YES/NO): NO